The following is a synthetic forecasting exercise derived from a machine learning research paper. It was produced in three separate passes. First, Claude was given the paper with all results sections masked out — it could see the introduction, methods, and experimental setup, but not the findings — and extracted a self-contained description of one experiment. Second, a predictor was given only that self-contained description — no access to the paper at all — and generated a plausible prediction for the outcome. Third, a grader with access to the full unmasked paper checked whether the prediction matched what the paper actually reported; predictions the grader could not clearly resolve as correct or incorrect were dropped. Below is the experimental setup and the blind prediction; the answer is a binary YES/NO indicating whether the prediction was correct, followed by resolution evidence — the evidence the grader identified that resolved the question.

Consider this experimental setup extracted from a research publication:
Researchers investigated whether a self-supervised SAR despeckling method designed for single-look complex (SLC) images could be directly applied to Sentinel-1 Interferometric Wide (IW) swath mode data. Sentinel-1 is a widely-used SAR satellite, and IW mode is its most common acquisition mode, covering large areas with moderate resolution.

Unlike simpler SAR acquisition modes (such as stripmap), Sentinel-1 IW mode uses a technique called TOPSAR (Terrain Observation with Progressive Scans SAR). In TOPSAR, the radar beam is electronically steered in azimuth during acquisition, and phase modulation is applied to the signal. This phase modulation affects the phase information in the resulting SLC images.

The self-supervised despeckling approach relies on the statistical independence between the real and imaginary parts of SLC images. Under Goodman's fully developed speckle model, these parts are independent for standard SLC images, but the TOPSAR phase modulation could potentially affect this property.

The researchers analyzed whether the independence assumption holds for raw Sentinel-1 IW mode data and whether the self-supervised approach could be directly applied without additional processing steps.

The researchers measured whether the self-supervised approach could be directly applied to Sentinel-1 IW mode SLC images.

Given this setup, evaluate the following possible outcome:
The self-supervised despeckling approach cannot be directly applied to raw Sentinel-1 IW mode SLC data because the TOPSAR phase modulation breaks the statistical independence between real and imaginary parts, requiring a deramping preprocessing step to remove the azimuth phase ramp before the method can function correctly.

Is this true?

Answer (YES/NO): YES